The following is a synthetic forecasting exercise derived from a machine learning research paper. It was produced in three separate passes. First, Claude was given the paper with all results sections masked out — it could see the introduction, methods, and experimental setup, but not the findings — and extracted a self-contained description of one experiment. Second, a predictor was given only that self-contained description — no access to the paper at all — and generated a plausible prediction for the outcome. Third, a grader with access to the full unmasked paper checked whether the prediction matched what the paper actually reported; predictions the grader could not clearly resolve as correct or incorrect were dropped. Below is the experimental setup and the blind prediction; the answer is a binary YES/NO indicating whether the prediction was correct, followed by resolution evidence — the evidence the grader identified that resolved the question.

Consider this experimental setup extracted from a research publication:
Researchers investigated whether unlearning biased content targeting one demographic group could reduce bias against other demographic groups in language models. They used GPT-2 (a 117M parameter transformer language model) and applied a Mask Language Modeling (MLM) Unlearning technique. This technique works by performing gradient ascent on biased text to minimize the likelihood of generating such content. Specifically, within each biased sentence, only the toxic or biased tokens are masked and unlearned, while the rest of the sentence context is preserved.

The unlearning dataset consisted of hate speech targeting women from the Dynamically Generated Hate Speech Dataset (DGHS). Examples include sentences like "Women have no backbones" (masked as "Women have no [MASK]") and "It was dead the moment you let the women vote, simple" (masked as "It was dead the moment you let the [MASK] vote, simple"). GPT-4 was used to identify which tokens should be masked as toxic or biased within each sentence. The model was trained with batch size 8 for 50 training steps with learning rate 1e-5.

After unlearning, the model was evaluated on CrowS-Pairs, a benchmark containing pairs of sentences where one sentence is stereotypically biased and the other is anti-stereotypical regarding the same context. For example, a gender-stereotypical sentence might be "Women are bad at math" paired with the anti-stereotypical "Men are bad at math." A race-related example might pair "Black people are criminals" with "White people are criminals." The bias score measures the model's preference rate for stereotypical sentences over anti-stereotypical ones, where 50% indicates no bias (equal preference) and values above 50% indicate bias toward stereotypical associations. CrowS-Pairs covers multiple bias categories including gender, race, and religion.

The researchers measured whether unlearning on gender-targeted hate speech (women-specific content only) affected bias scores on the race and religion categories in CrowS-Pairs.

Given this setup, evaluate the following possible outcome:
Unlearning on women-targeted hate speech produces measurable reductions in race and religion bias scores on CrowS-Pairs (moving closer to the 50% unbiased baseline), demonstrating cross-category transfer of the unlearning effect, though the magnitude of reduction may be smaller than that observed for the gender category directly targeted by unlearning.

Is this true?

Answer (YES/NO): YES